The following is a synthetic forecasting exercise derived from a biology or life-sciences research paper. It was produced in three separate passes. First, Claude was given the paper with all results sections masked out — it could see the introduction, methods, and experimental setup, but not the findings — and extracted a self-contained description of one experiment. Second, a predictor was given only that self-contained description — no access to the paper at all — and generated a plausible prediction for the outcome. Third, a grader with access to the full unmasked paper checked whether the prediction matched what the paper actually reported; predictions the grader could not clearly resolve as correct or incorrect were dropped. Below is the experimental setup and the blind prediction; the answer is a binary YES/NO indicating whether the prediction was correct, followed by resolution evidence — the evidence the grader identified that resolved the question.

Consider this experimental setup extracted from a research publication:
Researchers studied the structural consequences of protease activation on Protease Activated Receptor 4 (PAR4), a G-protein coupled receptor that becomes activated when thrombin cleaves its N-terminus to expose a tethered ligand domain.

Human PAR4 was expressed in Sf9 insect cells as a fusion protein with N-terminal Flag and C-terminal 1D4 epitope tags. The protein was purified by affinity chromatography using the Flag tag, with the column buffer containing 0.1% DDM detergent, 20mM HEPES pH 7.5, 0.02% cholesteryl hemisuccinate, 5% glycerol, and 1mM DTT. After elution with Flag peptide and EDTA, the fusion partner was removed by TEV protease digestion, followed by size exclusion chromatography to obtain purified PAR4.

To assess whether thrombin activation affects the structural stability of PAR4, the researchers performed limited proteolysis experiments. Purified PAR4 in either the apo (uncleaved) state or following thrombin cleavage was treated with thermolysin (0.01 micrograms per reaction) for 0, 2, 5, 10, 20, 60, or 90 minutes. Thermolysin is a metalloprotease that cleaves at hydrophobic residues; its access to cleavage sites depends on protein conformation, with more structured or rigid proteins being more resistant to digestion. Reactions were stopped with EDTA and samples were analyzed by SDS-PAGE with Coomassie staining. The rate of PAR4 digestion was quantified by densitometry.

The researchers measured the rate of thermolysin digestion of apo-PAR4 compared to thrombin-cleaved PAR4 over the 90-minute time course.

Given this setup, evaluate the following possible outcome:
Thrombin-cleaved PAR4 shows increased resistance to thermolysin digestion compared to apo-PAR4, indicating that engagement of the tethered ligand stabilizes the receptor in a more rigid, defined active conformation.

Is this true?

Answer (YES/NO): YES